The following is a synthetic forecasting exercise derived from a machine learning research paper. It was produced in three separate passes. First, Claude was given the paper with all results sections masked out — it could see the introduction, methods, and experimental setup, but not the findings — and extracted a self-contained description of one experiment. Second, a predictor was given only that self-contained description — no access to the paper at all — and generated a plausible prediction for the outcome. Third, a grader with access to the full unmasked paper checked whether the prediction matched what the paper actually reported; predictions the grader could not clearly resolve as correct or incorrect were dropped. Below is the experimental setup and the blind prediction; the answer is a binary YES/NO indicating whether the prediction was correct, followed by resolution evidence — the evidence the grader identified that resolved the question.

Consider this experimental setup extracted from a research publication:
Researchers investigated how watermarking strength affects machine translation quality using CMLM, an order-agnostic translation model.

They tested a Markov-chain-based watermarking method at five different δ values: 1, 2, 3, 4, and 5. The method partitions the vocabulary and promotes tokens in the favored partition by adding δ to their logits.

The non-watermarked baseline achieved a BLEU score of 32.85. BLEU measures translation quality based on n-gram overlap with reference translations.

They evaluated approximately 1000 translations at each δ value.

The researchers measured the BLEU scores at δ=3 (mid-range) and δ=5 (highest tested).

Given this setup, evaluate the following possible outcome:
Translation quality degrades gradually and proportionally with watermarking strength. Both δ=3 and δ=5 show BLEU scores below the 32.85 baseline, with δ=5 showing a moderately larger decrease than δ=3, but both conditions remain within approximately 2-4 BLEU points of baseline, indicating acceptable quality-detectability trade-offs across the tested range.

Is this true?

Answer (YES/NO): NO